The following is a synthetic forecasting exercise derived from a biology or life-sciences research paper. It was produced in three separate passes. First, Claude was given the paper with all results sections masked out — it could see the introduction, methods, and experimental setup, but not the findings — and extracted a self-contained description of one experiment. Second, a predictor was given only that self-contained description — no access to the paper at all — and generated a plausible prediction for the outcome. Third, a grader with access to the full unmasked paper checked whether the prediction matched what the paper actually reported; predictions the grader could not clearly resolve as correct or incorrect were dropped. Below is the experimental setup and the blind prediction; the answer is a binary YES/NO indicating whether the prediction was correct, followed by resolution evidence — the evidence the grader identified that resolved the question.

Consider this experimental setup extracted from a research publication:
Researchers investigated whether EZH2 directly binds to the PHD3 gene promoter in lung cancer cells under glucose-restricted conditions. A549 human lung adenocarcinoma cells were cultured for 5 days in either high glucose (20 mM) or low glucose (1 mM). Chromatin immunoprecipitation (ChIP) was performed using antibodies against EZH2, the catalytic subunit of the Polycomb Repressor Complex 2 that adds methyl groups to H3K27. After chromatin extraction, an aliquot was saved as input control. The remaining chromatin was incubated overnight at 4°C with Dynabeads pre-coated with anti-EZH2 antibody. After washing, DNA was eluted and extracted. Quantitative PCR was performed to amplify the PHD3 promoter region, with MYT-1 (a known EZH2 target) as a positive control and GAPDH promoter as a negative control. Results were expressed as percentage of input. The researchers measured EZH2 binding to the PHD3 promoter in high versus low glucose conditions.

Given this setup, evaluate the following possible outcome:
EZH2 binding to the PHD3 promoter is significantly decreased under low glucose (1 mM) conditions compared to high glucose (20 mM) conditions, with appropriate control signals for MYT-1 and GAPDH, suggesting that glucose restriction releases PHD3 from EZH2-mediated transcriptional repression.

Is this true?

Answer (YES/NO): NO